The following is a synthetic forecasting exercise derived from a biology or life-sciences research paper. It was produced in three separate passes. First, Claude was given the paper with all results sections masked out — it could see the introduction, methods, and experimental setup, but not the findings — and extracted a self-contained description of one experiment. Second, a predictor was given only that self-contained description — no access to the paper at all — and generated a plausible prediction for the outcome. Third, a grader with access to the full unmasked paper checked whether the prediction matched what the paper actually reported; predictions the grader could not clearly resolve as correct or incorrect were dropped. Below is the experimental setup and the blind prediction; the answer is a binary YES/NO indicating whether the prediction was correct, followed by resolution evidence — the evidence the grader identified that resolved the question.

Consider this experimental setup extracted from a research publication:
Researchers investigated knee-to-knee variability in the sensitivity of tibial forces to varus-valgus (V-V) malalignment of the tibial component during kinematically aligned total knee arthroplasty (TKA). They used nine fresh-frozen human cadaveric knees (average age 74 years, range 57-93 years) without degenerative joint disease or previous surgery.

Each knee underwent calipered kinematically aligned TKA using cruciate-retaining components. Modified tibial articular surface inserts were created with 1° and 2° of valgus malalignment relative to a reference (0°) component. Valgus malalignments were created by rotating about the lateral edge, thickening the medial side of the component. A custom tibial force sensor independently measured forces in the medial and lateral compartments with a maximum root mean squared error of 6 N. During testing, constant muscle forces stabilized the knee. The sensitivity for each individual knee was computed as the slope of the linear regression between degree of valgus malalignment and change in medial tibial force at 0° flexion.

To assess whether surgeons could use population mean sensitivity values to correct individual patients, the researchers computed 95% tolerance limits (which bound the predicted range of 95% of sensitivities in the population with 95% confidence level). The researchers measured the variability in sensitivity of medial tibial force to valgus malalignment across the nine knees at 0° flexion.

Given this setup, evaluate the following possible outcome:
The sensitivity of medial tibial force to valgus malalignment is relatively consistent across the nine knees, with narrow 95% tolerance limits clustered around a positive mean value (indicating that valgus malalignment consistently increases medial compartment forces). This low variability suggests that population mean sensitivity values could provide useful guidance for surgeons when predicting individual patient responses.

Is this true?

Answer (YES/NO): NO